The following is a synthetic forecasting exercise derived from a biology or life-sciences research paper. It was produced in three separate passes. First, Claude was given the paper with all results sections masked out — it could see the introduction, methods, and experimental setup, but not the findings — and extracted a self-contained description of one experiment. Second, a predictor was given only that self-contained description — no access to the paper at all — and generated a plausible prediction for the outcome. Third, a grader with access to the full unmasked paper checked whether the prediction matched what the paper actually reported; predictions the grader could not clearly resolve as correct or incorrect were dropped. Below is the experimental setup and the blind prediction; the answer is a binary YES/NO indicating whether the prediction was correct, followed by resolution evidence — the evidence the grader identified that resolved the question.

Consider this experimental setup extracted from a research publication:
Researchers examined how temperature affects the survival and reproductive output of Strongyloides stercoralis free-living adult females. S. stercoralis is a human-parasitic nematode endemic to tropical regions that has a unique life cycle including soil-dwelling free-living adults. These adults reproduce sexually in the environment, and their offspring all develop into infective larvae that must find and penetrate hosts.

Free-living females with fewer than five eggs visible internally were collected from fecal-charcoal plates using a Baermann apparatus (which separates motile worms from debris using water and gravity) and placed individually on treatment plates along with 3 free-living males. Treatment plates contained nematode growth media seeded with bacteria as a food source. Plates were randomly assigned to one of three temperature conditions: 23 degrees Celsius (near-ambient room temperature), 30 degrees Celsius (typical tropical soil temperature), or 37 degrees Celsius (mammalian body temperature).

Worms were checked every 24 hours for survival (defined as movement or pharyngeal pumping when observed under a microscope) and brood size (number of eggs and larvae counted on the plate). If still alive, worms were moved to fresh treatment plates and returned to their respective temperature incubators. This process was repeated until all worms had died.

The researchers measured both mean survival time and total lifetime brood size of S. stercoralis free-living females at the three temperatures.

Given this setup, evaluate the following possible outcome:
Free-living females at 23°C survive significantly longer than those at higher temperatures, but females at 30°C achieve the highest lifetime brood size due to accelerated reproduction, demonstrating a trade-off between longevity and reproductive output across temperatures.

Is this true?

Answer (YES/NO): YES